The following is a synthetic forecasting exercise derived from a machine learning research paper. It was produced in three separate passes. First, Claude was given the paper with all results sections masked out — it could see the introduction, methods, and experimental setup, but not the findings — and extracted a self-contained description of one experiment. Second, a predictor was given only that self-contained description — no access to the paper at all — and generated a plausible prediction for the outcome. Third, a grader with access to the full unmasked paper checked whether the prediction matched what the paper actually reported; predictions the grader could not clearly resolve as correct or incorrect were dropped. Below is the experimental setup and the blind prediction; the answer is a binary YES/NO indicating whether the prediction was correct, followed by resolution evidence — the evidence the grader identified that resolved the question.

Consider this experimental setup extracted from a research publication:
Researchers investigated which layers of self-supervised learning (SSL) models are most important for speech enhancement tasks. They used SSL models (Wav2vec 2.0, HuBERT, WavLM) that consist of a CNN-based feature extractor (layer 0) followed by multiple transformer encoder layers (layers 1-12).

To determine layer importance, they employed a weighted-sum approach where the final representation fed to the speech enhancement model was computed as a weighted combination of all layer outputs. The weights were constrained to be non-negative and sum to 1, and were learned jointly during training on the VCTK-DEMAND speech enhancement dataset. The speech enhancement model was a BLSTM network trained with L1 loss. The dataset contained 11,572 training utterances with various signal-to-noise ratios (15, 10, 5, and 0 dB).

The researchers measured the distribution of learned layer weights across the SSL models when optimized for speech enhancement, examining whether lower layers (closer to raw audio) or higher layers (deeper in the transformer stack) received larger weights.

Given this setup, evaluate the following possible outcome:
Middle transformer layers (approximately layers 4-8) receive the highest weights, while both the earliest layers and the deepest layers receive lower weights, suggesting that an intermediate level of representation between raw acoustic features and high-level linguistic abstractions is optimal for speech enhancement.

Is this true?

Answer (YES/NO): NO